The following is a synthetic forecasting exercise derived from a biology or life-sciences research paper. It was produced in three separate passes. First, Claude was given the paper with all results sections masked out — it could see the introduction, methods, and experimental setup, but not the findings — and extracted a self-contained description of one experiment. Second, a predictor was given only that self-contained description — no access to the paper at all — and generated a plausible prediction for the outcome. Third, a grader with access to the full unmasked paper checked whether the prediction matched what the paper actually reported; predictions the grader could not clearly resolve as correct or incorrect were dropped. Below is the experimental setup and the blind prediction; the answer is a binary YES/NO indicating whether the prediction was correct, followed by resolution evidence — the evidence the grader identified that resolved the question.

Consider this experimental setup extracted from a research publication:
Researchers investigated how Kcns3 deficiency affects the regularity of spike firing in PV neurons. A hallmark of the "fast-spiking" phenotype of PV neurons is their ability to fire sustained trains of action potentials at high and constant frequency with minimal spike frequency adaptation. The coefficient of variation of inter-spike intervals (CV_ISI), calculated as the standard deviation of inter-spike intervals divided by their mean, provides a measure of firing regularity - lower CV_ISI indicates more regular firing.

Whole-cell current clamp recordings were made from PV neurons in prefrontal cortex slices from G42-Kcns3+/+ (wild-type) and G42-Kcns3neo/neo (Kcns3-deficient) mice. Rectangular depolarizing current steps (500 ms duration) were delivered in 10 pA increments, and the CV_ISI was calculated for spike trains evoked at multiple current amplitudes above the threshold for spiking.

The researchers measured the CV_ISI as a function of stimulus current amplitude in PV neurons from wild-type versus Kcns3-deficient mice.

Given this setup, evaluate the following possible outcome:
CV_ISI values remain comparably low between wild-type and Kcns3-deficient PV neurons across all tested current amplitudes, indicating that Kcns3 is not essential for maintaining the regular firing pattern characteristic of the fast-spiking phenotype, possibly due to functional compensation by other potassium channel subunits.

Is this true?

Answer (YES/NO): NO